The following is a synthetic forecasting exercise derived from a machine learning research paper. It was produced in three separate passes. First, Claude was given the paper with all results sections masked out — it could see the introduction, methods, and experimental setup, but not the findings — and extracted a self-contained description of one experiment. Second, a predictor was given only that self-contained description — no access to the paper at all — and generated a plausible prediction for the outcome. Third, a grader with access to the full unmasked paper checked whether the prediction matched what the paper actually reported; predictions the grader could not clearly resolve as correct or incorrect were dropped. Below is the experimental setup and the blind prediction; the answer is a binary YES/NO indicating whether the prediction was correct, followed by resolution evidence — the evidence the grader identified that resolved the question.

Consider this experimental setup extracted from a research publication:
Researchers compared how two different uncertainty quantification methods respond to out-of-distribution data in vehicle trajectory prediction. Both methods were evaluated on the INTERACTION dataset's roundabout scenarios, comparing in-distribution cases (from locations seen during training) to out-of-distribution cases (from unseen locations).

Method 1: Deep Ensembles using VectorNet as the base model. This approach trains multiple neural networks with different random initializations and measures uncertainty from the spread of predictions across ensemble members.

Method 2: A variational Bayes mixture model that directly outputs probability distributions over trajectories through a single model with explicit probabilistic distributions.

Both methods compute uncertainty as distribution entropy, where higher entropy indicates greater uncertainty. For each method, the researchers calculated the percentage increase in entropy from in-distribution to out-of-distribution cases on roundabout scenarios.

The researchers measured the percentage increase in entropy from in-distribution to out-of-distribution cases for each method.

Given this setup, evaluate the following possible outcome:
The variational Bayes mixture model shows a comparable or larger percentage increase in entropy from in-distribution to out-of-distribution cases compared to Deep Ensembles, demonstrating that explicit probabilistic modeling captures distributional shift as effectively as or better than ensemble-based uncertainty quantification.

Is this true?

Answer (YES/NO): NO